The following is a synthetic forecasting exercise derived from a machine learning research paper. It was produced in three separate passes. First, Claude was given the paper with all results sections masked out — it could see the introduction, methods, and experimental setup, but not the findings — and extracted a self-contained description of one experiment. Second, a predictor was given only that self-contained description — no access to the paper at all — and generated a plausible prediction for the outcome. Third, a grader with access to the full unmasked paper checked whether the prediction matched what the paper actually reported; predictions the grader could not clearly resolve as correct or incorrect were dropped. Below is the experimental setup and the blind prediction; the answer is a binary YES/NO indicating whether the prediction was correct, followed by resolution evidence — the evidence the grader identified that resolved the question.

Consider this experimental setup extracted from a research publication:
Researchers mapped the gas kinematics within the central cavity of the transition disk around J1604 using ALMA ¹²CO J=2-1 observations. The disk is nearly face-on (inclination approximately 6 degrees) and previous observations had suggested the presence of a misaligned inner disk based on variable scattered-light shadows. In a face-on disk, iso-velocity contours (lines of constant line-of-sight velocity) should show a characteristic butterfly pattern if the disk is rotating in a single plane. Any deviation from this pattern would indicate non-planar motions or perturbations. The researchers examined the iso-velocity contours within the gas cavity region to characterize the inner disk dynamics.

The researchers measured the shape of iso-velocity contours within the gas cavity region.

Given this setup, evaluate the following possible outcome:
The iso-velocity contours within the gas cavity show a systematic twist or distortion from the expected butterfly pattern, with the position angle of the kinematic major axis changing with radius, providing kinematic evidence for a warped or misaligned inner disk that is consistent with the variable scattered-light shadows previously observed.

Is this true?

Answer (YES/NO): NO